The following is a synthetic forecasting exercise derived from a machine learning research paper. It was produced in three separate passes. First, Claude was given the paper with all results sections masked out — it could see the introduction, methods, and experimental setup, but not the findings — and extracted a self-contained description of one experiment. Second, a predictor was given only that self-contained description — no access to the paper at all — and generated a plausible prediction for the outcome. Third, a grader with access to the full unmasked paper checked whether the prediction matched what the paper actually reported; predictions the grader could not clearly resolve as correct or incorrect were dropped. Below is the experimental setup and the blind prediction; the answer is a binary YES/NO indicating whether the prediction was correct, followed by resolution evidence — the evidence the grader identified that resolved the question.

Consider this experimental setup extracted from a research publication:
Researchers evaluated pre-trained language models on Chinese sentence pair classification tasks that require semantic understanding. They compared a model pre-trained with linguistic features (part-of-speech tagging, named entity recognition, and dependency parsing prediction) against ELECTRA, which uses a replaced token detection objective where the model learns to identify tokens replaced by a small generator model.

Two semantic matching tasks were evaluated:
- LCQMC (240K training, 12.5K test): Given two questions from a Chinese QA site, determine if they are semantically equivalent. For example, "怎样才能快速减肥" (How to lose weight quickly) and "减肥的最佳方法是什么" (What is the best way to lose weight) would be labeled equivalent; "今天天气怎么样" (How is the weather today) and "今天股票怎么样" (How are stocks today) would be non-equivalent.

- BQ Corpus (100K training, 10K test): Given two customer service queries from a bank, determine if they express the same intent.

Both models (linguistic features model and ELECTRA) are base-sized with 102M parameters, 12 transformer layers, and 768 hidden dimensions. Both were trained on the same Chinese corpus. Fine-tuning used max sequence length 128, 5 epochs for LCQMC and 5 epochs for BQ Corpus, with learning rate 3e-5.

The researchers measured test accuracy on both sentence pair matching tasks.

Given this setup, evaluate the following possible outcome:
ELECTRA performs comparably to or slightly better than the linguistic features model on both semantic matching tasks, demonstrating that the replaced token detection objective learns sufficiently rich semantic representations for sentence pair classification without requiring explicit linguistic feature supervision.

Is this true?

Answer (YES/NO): NO